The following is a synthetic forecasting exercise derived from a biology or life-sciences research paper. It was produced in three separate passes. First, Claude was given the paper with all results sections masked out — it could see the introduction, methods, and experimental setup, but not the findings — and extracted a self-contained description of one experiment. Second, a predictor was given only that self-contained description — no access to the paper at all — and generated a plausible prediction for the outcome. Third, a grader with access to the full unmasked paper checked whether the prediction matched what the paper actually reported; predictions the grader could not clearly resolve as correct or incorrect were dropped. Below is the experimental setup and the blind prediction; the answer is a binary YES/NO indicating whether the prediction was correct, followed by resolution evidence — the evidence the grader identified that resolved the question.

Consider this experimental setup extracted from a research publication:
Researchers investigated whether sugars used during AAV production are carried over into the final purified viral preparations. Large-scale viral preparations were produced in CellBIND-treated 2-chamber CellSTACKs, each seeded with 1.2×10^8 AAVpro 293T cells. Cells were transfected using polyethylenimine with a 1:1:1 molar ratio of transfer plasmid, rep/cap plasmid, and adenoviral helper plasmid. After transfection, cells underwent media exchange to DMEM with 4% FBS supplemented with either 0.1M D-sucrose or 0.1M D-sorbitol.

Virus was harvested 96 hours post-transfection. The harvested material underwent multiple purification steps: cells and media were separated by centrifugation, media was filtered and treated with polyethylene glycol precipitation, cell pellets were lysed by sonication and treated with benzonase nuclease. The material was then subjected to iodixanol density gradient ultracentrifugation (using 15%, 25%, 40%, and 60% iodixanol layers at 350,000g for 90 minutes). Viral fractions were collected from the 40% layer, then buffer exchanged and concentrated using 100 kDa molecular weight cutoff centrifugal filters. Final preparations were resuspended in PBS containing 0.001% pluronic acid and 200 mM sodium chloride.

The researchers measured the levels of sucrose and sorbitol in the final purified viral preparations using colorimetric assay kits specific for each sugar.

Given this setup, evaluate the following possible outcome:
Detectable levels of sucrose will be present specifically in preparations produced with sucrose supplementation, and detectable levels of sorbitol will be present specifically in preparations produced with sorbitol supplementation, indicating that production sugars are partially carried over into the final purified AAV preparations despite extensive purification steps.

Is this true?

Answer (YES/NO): NO